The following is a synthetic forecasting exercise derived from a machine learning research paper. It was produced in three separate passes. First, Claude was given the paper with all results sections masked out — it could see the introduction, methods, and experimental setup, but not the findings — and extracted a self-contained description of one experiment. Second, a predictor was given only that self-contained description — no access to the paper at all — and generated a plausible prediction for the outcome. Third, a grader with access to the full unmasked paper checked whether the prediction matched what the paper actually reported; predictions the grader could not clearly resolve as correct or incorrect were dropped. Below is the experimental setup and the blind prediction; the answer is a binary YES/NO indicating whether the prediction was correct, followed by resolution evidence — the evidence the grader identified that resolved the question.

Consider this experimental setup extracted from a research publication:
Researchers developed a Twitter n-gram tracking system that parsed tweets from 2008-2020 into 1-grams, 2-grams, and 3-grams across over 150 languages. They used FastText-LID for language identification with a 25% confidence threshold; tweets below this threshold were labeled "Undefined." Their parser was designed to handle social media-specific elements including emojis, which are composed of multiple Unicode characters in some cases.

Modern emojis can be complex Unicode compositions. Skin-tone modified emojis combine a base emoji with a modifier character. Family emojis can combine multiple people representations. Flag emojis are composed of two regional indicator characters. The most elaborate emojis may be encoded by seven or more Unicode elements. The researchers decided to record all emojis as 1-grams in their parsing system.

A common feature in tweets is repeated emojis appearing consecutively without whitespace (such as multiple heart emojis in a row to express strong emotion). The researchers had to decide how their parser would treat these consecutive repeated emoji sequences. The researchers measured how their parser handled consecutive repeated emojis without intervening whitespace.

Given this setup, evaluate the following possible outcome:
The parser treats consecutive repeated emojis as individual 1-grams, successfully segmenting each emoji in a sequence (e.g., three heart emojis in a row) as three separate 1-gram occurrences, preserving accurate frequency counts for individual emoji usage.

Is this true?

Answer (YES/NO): YES